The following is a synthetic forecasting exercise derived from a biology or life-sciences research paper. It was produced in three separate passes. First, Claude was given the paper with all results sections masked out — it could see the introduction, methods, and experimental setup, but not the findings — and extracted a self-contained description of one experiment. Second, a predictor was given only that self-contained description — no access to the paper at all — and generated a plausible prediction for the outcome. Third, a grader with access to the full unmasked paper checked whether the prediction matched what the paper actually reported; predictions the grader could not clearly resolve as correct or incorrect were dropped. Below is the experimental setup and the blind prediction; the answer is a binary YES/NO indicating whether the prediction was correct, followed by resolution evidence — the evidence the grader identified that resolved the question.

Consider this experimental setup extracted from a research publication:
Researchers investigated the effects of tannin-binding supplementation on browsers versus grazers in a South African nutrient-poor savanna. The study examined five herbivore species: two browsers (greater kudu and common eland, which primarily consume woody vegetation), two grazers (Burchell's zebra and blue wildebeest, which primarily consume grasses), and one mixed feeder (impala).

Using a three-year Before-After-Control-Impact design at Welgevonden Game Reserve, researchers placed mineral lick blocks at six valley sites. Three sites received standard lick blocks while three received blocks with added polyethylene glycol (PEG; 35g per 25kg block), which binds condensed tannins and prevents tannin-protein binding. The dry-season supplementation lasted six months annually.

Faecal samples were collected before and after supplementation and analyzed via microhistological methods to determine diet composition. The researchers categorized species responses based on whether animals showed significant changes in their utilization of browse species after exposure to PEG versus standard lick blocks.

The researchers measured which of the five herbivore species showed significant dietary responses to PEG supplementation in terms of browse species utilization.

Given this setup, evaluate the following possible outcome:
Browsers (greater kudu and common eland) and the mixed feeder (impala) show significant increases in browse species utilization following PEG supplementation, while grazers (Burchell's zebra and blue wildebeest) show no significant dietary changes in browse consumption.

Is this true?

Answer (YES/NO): NO